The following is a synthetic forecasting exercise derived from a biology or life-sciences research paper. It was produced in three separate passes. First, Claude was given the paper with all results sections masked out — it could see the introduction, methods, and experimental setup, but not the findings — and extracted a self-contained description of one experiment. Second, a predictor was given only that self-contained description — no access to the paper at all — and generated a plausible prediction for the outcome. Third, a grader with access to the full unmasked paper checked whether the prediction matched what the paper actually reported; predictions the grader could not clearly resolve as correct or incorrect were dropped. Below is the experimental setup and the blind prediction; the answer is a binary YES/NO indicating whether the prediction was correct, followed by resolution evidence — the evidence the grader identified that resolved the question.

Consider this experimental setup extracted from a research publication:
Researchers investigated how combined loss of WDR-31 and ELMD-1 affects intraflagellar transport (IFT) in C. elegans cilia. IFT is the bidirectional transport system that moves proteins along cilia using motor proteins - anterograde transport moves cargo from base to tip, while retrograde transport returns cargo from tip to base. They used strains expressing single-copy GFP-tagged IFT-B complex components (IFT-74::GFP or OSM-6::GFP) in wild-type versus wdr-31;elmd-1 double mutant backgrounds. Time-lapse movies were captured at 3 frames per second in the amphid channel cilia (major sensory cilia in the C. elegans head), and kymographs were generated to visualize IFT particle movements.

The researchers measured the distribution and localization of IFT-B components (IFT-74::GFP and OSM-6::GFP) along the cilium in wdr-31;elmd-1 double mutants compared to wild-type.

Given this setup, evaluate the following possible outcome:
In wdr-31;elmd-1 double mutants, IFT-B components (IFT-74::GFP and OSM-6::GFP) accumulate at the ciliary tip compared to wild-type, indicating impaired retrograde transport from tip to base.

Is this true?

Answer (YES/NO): YES